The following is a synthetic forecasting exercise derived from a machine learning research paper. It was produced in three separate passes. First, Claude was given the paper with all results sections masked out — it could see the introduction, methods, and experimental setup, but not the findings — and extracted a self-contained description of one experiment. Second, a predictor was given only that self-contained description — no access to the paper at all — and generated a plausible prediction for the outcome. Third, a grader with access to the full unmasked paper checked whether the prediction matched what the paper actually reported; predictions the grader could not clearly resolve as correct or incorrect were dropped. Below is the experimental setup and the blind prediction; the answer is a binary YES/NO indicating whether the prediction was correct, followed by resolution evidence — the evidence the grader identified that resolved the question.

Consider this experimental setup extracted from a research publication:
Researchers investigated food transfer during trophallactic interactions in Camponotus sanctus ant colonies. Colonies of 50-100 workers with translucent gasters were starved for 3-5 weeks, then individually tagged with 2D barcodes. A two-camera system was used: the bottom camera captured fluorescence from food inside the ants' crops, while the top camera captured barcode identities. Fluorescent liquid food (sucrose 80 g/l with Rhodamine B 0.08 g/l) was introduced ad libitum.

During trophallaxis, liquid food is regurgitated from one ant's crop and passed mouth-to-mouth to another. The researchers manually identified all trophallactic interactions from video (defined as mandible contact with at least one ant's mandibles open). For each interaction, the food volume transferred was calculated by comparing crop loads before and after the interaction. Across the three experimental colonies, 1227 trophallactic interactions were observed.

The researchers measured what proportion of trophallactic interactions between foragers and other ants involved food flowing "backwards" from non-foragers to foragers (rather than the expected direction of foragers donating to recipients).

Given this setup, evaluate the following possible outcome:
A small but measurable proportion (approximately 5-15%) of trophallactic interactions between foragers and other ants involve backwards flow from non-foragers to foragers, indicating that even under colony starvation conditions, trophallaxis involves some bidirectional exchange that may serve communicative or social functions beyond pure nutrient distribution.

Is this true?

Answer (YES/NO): NO